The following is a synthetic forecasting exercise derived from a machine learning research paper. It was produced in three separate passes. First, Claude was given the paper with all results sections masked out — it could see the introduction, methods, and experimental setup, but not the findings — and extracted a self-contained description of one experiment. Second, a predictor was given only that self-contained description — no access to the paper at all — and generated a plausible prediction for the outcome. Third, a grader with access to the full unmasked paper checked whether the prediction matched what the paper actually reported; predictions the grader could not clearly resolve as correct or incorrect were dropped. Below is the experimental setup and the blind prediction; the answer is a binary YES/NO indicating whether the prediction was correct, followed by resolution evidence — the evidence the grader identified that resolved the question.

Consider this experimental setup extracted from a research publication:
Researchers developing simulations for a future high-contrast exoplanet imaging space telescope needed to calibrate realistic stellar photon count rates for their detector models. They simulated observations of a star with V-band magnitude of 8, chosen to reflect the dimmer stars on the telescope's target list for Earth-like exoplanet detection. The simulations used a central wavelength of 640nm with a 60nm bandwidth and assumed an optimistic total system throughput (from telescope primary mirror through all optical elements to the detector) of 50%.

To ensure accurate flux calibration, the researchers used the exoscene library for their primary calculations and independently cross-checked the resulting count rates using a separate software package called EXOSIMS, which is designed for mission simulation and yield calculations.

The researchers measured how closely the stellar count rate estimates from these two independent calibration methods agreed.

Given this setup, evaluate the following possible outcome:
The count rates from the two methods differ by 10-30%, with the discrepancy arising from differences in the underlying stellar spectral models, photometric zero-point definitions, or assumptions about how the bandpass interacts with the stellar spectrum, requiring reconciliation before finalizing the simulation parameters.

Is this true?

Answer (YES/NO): NO